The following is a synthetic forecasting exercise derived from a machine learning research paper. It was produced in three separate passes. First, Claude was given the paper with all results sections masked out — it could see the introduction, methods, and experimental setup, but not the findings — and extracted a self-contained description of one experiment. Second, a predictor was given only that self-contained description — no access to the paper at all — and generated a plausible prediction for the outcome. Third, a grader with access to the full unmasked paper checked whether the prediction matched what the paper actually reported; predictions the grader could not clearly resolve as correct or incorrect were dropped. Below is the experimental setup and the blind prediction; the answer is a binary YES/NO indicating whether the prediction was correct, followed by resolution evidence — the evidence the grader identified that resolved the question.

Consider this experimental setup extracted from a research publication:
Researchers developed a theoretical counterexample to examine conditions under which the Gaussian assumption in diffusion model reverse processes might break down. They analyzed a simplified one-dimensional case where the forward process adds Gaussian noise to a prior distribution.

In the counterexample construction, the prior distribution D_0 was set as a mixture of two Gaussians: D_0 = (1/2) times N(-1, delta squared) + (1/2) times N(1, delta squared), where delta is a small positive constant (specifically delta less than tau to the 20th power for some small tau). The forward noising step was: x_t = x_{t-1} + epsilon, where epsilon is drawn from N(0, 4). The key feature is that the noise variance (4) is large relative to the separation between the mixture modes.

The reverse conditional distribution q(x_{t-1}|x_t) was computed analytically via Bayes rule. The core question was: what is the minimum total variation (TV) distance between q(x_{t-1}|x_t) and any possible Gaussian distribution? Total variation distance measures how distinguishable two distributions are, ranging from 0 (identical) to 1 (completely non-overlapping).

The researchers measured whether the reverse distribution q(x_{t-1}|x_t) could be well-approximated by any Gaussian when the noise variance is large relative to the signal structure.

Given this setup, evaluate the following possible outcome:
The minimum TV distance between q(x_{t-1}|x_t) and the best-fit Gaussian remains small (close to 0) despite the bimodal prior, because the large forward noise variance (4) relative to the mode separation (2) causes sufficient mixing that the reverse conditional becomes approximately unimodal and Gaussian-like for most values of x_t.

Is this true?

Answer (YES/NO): NO